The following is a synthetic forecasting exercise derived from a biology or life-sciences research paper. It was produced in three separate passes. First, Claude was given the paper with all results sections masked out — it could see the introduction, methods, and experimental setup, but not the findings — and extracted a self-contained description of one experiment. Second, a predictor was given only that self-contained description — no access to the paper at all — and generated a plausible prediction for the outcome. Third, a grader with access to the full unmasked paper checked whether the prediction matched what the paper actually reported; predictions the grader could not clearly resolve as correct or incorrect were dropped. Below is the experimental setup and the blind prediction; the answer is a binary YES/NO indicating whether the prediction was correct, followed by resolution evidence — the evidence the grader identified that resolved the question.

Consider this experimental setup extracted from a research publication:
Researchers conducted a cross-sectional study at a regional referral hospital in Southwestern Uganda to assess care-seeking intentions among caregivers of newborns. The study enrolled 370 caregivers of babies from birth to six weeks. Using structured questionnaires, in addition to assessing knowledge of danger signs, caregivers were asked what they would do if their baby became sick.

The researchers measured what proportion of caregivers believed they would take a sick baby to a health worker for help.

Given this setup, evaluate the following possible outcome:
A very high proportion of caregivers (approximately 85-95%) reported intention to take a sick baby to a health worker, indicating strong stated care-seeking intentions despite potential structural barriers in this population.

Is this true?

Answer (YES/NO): YES